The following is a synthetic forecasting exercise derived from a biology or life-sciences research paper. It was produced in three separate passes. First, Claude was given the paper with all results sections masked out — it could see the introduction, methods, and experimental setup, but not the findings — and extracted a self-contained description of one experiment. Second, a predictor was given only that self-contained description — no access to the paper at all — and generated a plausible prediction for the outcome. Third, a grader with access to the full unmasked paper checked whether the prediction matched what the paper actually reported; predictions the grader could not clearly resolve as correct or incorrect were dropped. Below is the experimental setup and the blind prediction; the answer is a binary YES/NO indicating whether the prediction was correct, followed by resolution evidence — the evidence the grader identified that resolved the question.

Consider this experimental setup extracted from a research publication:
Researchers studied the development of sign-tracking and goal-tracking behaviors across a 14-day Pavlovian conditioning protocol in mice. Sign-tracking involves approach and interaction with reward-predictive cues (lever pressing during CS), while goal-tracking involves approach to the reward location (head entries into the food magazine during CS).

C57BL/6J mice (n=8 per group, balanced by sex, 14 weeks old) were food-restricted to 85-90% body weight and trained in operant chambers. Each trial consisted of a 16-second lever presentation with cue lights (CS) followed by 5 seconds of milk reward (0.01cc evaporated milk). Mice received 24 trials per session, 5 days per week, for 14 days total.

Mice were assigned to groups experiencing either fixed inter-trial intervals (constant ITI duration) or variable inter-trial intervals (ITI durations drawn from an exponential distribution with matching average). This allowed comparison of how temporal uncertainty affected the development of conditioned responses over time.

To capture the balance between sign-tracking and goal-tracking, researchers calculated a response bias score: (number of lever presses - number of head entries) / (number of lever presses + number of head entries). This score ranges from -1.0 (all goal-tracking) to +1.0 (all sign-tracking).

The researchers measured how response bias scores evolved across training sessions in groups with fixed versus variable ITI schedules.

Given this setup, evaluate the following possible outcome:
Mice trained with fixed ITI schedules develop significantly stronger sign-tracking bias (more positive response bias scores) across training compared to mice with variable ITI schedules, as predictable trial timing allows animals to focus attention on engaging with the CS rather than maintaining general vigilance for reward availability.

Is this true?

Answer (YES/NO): NO